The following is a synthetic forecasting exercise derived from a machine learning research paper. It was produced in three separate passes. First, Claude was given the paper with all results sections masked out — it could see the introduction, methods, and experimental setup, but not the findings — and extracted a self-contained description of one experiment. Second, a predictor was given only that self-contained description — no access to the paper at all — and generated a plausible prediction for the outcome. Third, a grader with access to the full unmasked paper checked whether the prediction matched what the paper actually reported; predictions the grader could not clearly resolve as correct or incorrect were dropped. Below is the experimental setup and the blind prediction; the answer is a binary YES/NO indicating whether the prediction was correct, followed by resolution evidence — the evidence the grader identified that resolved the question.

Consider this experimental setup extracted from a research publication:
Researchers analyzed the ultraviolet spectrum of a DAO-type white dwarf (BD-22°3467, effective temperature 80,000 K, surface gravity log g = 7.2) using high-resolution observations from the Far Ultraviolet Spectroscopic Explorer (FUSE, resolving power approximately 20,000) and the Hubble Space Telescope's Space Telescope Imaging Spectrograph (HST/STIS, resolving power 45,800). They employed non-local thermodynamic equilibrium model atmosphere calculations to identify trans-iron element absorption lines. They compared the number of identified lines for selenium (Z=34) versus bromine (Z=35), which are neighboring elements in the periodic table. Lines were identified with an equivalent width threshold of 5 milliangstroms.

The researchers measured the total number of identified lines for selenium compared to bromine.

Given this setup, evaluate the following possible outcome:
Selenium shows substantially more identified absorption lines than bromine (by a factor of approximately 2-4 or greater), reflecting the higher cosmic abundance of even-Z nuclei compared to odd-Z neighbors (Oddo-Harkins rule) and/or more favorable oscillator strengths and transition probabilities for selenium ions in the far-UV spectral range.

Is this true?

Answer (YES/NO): NO